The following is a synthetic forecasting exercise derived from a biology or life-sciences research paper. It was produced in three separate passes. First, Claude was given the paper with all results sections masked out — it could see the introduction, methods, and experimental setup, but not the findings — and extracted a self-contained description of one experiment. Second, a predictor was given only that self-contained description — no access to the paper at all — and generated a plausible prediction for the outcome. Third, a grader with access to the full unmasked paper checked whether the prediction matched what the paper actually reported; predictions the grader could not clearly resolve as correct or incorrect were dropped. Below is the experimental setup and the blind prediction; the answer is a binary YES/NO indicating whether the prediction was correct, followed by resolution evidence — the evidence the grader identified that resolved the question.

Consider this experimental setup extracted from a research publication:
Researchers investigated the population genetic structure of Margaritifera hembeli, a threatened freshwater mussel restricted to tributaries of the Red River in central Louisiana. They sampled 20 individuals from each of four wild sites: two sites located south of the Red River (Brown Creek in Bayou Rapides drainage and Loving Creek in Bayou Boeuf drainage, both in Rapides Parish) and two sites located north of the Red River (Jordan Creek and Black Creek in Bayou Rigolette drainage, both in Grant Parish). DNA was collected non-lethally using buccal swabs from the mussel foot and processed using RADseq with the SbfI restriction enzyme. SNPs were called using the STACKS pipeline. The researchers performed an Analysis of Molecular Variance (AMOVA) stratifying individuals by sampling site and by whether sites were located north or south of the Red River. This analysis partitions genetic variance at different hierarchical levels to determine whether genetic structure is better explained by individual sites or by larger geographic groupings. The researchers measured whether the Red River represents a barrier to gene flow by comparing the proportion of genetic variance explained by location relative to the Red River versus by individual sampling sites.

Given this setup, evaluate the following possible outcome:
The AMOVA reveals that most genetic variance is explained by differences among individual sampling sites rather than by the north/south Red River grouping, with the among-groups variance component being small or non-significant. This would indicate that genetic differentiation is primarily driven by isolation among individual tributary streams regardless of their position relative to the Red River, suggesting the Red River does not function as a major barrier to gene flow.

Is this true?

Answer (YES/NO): NO